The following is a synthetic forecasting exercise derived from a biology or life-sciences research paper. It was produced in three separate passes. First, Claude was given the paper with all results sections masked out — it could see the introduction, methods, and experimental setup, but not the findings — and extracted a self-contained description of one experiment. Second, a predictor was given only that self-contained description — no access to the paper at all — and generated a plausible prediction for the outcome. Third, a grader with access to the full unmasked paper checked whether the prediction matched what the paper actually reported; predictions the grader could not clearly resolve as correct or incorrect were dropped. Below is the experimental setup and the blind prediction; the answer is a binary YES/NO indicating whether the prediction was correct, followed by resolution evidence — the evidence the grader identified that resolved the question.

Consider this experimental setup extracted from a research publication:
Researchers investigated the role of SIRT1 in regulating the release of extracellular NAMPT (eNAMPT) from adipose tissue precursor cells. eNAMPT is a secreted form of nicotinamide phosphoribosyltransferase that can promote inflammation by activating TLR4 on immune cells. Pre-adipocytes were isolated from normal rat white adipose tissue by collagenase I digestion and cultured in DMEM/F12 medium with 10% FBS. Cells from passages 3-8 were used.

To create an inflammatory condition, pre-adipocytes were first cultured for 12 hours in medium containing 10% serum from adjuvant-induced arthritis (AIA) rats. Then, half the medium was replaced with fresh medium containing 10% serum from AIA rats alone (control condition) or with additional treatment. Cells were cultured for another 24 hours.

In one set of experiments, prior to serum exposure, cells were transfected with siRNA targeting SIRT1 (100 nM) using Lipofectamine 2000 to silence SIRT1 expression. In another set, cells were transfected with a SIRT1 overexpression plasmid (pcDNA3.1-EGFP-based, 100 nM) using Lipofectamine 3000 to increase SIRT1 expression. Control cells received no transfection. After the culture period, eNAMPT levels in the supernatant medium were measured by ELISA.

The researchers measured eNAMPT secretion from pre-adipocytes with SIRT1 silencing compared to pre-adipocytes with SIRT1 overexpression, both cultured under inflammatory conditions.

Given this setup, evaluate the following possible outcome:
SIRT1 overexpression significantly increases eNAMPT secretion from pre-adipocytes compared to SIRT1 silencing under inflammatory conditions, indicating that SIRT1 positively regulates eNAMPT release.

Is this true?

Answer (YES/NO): NO